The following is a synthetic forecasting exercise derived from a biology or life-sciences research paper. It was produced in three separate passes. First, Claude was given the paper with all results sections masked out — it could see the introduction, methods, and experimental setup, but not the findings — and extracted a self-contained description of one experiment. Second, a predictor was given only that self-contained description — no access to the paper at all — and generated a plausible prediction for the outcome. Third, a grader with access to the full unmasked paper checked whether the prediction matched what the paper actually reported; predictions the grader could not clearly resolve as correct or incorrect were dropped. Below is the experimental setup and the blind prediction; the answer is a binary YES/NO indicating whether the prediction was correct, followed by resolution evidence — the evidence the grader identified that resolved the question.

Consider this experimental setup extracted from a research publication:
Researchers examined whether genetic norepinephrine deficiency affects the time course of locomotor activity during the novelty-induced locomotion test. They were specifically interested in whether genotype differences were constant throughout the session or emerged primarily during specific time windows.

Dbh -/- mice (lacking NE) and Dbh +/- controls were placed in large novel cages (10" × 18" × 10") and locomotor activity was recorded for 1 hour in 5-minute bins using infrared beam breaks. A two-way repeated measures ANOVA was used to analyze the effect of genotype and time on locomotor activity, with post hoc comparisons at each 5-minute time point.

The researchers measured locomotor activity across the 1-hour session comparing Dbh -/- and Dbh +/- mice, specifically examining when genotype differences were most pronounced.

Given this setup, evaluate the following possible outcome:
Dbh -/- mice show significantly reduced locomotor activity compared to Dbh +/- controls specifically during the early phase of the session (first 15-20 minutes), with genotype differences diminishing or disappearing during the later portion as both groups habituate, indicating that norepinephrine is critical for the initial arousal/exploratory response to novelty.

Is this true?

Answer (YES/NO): YES